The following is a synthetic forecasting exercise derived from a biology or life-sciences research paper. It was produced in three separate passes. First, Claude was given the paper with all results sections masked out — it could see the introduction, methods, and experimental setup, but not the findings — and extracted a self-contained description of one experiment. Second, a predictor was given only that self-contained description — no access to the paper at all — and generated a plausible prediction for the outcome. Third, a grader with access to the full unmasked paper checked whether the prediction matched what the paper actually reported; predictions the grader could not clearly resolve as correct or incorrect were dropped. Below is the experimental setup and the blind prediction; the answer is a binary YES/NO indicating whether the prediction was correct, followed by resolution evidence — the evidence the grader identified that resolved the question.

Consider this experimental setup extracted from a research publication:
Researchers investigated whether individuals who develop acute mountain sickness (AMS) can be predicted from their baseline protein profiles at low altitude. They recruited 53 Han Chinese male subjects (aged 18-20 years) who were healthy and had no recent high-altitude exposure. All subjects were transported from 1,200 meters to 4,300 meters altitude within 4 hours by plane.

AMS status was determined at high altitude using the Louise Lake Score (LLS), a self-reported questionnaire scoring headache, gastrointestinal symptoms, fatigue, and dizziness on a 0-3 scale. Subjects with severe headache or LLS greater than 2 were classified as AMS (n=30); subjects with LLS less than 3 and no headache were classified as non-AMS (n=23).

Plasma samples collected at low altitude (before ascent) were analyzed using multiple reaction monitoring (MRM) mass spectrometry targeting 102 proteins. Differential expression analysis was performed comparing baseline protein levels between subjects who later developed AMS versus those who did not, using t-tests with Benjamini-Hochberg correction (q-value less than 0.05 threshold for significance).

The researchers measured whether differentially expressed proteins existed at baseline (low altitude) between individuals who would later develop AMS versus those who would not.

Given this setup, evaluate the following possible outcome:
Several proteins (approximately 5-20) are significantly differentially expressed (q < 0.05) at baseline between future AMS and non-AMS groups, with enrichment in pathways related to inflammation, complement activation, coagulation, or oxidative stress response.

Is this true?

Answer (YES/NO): NO